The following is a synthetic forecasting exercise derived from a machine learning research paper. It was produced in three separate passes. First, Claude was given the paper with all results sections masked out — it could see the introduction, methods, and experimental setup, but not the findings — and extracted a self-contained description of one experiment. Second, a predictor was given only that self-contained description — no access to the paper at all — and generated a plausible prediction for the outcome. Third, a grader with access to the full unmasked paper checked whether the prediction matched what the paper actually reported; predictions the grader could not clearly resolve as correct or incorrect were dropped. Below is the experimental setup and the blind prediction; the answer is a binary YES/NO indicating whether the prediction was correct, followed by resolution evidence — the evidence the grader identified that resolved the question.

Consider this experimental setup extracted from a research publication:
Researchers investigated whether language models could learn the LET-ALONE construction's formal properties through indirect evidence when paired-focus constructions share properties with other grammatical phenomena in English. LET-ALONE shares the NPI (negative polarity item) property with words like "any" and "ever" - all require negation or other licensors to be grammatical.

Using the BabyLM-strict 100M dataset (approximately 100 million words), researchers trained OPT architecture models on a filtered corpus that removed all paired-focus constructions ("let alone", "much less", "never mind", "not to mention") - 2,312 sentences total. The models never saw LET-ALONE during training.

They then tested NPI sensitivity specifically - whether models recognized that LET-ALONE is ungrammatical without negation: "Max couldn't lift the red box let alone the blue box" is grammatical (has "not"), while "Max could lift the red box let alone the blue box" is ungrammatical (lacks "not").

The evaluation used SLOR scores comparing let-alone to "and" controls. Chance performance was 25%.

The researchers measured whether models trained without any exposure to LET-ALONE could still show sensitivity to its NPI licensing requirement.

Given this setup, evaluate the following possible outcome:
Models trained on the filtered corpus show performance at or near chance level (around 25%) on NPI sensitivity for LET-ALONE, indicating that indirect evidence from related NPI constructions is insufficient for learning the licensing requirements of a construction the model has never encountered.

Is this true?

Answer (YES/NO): NO